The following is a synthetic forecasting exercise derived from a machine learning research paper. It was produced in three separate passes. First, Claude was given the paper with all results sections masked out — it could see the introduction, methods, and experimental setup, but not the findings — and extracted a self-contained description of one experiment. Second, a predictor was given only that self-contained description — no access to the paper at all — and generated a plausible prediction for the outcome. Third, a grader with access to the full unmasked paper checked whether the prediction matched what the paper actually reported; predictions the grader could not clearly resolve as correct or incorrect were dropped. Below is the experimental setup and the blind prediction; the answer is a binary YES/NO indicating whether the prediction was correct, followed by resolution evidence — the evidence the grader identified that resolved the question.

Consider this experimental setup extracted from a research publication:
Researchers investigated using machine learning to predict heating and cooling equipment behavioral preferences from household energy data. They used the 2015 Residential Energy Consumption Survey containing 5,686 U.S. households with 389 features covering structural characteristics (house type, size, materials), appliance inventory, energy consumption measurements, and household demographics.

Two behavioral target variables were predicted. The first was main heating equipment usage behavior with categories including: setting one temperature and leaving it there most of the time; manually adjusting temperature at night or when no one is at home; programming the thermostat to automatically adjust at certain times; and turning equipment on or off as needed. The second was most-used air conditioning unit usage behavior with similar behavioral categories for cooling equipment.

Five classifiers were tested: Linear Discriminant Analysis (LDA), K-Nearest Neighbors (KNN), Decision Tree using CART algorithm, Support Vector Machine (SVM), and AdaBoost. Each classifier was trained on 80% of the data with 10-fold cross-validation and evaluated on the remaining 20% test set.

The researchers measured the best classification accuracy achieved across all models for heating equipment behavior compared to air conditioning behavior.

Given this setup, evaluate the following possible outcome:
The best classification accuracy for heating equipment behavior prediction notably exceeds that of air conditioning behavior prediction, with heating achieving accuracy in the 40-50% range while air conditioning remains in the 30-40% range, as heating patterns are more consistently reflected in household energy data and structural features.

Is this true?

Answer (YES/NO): NO